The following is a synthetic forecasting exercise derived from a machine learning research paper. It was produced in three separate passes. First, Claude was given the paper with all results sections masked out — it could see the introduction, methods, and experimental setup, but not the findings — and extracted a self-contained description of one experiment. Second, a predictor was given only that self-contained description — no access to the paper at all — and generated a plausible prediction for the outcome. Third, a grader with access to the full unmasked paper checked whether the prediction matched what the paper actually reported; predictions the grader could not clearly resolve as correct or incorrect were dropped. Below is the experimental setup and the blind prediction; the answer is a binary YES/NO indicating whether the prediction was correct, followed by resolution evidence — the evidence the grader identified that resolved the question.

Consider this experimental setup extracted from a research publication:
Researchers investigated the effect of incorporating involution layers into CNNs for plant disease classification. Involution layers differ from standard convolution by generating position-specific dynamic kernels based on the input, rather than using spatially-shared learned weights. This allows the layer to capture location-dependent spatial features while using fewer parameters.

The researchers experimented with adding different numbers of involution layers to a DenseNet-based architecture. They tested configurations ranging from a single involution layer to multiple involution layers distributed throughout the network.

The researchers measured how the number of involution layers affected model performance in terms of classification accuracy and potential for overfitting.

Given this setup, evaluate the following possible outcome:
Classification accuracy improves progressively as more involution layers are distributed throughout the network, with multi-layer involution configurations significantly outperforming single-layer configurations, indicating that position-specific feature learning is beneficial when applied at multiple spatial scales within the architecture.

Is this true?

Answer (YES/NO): NO